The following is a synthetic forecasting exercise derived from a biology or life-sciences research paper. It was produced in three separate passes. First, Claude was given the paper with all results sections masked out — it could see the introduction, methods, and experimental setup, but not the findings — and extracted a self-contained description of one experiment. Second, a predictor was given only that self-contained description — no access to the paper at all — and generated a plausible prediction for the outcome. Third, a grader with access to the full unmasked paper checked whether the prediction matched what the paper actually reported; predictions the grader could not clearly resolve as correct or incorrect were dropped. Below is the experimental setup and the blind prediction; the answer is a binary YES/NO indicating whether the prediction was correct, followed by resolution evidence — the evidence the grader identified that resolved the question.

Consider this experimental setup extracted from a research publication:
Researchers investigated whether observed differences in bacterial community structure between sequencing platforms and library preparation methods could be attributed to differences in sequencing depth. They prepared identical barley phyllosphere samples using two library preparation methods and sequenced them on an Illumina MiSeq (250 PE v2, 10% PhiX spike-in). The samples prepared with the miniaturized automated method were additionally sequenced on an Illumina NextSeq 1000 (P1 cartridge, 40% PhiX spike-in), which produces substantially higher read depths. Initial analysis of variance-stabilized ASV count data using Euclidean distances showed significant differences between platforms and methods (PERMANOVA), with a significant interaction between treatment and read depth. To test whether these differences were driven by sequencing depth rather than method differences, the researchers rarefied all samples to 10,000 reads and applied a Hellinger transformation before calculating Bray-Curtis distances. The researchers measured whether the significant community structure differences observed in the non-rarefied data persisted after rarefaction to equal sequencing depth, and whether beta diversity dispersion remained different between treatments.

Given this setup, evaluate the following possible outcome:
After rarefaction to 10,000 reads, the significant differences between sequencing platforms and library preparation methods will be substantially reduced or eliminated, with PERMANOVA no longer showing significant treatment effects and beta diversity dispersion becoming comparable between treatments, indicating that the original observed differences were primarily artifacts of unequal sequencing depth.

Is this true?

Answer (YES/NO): NO